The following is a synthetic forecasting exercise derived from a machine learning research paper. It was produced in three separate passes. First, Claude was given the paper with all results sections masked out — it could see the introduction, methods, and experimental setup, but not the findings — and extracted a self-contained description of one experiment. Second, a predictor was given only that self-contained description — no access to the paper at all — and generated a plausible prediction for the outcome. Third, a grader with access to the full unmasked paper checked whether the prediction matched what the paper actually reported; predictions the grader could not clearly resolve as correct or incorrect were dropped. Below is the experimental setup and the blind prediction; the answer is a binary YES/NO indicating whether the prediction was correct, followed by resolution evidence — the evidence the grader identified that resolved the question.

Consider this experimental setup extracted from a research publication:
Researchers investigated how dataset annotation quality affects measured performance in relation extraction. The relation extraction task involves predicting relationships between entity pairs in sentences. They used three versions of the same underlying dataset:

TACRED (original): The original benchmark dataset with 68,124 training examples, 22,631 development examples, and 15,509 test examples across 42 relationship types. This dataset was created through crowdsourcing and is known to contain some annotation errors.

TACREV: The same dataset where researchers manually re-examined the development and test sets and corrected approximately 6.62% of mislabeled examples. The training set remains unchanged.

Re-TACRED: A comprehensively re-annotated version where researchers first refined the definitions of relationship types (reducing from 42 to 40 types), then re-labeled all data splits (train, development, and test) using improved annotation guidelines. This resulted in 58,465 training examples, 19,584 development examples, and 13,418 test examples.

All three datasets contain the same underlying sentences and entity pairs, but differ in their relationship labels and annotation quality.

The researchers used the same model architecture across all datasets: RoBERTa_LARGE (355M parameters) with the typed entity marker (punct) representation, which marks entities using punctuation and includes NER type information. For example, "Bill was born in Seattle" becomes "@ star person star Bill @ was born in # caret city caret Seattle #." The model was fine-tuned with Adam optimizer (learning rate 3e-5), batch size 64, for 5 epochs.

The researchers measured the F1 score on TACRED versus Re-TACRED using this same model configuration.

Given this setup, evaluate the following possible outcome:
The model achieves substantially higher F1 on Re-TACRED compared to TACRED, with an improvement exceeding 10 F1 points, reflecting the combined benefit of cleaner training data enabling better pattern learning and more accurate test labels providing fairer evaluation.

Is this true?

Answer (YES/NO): YES